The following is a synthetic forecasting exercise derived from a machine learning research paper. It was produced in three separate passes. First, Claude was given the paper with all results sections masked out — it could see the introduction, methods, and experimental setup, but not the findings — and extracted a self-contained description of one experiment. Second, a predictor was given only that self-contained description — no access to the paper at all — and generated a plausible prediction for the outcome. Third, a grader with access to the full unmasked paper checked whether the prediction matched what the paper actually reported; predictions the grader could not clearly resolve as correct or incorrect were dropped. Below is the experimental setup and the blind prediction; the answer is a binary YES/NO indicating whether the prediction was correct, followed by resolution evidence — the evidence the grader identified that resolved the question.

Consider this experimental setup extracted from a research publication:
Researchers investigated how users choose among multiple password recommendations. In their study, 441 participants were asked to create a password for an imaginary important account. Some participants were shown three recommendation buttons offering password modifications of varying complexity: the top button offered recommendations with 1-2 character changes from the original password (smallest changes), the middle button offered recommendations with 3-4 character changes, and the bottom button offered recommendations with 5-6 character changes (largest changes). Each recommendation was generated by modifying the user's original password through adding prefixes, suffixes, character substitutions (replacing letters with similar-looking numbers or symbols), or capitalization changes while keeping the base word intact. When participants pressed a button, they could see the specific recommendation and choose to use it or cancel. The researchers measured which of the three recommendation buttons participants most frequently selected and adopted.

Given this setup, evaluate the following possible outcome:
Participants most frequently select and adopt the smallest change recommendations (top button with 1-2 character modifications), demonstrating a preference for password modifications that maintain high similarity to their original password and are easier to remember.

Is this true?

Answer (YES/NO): YES